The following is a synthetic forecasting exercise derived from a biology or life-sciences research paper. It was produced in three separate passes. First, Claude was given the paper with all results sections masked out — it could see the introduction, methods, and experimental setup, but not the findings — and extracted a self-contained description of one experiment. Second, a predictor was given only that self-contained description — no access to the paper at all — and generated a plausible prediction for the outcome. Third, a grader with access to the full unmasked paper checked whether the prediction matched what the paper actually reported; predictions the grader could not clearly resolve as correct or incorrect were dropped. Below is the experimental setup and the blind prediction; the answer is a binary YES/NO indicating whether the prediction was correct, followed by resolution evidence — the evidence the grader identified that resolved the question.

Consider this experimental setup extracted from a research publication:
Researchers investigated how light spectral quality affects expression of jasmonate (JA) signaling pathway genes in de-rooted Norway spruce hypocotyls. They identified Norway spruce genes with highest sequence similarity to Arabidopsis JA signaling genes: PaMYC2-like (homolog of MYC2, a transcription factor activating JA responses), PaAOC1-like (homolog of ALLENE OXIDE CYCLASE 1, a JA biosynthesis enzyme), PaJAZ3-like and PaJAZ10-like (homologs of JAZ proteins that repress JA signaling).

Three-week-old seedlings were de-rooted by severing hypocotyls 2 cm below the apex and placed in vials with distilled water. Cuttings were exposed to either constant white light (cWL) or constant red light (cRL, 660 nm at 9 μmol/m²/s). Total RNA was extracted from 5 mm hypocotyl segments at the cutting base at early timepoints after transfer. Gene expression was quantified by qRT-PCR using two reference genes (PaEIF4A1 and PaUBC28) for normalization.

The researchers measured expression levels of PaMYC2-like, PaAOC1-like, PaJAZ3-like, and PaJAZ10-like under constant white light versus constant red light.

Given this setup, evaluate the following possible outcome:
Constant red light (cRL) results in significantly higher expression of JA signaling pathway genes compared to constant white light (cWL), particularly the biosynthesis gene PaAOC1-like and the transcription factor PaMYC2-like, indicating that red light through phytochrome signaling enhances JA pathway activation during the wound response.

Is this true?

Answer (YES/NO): NO